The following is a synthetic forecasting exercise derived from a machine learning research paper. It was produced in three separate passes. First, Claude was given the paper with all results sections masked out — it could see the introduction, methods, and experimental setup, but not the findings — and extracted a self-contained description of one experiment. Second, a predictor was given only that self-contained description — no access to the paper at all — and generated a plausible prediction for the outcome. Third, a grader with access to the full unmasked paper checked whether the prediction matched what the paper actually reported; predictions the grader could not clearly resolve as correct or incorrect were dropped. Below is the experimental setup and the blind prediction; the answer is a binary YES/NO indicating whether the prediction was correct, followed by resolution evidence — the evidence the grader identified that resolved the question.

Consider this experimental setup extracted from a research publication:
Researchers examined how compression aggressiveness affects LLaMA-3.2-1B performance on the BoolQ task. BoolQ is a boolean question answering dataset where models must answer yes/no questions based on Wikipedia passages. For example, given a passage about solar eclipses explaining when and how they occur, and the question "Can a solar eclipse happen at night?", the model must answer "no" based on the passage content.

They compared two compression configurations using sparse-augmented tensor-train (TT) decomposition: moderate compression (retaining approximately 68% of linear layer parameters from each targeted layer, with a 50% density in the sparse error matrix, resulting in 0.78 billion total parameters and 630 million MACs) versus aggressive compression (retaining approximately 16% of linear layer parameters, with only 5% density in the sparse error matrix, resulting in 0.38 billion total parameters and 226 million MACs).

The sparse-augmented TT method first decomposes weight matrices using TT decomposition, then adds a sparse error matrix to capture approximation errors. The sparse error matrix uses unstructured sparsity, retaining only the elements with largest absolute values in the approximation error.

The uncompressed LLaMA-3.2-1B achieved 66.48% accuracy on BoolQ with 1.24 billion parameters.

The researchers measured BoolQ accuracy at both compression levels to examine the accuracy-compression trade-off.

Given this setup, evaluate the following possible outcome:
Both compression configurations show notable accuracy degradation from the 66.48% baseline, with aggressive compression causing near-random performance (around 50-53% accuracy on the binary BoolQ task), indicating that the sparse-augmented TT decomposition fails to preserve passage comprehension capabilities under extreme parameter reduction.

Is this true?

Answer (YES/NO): NO